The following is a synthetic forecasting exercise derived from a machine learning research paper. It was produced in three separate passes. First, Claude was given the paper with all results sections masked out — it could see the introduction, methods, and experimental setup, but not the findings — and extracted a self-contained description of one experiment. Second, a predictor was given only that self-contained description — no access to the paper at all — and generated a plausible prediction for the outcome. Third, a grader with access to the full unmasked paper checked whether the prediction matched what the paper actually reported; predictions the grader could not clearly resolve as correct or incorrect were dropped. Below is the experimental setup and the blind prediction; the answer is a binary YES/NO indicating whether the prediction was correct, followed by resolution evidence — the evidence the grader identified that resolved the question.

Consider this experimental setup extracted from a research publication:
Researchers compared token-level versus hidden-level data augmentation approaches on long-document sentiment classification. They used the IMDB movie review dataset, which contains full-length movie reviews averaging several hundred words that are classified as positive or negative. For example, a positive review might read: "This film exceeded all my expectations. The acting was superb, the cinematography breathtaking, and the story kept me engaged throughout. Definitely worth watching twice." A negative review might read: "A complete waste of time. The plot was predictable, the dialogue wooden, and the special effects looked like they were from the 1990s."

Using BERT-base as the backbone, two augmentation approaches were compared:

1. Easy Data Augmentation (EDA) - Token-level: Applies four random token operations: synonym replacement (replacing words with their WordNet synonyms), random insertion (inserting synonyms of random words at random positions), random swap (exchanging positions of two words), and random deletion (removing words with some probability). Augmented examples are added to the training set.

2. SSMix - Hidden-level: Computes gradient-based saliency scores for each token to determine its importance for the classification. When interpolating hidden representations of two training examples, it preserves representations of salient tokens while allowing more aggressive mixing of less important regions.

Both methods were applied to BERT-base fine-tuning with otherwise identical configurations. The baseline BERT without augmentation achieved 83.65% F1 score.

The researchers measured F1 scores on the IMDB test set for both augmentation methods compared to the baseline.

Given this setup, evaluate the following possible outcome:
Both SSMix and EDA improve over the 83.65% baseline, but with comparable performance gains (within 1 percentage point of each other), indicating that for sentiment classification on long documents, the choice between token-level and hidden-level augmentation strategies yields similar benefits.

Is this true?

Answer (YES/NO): YES